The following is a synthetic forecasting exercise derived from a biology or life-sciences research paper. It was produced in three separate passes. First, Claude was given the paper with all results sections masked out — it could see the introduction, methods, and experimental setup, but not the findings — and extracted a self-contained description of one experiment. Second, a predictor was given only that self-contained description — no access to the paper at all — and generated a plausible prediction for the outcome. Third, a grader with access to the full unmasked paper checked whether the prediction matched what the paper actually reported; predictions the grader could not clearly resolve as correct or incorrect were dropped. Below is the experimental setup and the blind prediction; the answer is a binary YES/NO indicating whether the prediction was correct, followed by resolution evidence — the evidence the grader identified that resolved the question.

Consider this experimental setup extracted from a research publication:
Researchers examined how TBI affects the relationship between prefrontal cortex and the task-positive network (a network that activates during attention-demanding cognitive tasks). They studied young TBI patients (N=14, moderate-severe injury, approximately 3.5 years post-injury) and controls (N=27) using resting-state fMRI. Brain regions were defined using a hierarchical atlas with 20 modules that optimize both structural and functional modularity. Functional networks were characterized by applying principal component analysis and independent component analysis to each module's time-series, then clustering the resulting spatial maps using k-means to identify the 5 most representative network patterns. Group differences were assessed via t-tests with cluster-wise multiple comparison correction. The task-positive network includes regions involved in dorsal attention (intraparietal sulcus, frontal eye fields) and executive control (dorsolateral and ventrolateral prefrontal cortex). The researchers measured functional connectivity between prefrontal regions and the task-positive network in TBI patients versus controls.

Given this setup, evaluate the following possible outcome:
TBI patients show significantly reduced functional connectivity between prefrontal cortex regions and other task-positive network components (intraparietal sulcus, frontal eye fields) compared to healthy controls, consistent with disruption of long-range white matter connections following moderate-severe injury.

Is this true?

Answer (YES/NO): NO